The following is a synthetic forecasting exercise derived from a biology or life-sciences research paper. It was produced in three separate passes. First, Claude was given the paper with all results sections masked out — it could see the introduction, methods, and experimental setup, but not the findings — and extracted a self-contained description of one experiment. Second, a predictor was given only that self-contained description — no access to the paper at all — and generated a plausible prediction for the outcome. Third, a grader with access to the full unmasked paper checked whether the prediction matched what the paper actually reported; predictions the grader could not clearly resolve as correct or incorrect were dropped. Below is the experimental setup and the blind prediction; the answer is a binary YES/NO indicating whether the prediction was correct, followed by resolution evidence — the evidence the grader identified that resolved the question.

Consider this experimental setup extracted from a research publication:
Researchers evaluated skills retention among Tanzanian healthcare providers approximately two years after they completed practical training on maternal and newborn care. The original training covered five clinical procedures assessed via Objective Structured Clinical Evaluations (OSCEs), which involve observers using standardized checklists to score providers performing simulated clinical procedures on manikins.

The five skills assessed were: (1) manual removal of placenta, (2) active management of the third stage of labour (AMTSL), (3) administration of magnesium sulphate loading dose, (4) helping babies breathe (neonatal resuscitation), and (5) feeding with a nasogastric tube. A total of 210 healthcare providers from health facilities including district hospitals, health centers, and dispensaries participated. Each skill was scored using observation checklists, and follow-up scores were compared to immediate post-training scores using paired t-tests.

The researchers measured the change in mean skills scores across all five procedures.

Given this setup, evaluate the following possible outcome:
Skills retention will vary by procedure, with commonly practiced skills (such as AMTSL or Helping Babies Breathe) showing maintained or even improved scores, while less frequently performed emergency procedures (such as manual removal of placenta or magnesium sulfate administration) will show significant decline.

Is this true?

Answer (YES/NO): NO